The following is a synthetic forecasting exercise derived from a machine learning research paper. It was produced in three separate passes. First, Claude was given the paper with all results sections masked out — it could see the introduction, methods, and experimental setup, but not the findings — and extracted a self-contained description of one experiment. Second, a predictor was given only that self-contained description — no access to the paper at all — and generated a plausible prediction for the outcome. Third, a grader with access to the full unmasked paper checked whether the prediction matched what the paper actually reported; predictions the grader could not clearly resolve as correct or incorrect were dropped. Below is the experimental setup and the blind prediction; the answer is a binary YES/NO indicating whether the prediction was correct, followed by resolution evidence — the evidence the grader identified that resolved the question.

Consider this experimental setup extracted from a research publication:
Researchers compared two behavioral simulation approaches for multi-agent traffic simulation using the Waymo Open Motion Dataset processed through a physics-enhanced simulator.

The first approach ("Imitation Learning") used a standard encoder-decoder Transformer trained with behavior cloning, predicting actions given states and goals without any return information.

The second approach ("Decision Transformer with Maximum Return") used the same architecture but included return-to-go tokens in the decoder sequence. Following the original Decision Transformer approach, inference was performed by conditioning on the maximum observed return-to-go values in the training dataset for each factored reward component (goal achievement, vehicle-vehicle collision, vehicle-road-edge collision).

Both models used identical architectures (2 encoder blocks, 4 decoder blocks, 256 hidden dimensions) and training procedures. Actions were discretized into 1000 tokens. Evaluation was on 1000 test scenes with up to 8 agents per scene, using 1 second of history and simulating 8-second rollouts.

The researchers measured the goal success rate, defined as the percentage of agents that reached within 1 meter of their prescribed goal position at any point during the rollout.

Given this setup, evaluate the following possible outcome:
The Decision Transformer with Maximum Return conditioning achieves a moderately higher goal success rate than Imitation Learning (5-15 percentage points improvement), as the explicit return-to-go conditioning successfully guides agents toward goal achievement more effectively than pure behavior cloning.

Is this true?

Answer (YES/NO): NO